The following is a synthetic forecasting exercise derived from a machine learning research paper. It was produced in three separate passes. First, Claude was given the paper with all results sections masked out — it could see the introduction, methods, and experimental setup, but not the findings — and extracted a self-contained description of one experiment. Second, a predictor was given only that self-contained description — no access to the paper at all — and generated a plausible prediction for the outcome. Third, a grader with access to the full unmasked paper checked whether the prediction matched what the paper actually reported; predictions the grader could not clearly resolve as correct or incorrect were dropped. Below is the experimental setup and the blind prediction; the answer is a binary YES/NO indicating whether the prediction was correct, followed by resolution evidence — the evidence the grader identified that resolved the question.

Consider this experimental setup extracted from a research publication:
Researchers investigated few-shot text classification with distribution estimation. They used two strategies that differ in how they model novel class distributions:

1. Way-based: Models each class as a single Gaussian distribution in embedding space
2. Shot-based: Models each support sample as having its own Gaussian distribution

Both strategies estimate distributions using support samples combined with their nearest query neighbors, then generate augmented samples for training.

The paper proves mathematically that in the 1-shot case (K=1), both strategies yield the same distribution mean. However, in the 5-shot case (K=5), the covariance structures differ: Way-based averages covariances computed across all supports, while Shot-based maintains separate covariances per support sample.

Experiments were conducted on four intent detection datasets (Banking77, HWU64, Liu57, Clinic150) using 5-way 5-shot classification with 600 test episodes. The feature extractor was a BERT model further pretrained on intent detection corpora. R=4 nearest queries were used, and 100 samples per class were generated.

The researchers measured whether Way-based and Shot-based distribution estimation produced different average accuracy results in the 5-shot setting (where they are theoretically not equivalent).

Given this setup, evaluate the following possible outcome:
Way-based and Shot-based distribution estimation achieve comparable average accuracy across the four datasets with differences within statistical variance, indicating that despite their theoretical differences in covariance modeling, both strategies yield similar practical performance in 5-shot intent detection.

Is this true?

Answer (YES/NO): YES